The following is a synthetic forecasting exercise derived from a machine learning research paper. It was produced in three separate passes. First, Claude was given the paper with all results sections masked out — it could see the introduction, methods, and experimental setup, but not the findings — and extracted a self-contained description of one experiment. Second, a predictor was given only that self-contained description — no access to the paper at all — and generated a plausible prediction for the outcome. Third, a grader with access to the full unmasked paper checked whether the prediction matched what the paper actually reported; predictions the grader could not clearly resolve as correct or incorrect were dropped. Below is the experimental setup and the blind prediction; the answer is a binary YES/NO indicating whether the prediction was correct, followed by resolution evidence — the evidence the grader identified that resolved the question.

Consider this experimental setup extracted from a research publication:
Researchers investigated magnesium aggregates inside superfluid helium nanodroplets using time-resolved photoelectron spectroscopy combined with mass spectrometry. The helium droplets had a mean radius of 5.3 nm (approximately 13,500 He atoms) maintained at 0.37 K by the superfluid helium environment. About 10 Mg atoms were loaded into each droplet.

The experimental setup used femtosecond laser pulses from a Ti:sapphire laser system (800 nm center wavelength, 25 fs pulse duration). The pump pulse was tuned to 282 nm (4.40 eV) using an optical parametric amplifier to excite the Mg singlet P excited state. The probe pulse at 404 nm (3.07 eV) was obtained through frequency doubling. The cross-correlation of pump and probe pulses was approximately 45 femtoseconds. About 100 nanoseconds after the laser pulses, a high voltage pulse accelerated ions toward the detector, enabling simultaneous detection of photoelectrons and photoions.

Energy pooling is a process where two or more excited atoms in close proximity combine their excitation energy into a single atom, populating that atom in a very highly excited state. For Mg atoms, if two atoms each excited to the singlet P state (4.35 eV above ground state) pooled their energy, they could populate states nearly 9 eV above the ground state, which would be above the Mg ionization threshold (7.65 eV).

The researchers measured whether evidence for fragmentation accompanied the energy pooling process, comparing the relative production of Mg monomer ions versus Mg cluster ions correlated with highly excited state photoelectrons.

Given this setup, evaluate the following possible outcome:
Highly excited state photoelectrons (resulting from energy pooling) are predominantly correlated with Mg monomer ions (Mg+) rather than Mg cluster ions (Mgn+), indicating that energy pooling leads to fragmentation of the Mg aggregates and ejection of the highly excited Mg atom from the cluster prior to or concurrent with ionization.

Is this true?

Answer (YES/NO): NO